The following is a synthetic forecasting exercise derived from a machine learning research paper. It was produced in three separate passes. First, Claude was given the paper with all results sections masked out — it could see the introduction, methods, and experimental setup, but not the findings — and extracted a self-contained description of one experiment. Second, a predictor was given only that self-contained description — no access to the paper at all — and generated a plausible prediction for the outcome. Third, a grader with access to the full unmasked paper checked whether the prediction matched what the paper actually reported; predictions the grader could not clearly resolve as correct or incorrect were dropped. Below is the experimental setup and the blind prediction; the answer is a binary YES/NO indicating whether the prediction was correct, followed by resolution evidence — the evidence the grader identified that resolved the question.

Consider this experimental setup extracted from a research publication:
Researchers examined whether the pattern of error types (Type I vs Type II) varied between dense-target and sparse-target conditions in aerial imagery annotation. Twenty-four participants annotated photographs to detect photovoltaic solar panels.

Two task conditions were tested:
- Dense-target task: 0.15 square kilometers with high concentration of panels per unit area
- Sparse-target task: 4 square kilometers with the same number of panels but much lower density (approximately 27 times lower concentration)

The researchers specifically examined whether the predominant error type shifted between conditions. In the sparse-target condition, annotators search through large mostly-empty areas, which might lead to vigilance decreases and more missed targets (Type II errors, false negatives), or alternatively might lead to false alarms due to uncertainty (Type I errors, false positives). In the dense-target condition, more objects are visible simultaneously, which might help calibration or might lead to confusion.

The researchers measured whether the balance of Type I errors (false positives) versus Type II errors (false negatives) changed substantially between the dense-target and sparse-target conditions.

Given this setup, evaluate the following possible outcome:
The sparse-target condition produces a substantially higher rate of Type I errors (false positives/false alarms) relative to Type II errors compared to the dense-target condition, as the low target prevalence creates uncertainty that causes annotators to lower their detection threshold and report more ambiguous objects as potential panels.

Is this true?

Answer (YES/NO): YES